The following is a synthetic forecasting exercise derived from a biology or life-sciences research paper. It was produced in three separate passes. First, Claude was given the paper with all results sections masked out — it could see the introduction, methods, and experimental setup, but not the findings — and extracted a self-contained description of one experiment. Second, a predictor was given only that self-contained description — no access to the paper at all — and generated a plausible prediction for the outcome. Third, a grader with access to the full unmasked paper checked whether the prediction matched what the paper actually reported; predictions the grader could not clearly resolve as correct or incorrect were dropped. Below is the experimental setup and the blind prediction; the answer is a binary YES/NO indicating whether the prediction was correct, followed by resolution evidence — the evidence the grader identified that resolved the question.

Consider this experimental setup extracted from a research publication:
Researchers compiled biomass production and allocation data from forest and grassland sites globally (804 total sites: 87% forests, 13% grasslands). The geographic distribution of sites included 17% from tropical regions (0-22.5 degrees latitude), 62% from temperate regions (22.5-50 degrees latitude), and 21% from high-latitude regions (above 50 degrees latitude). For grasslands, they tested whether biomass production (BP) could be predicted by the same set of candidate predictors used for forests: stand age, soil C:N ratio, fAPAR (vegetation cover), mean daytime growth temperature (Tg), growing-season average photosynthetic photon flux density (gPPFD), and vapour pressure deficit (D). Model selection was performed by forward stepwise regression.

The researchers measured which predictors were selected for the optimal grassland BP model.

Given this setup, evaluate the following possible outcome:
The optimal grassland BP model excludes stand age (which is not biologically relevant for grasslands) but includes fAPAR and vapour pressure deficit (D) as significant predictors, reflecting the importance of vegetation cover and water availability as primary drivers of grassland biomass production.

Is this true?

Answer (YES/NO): NO